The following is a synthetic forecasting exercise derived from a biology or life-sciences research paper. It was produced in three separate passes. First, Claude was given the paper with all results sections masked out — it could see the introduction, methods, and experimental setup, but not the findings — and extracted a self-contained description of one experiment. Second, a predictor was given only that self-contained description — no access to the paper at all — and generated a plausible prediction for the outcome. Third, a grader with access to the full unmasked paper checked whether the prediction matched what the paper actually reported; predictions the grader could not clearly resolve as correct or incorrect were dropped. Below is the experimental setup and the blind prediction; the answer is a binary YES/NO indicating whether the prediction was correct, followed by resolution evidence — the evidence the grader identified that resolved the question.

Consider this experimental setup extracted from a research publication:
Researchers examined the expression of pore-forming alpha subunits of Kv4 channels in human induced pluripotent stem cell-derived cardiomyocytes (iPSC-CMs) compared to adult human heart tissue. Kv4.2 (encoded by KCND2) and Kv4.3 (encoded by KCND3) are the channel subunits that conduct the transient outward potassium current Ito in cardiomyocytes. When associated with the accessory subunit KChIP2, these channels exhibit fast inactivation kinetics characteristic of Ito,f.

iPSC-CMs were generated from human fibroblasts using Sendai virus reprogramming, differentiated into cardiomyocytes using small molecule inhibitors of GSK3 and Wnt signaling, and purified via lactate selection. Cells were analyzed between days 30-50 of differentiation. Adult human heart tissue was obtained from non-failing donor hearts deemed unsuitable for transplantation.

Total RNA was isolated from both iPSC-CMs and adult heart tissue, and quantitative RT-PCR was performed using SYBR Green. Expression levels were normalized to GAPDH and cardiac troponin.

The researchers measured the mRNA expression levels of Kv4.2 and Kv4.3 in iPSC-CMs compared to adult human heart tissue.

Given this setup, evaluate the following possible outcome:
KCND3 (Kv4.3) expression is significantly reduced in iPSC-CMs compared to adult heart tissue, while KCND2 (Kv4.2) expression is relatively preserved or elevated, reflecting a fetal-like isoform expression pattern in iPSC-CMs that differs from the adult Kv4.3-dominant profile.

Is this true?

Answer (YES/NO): NO